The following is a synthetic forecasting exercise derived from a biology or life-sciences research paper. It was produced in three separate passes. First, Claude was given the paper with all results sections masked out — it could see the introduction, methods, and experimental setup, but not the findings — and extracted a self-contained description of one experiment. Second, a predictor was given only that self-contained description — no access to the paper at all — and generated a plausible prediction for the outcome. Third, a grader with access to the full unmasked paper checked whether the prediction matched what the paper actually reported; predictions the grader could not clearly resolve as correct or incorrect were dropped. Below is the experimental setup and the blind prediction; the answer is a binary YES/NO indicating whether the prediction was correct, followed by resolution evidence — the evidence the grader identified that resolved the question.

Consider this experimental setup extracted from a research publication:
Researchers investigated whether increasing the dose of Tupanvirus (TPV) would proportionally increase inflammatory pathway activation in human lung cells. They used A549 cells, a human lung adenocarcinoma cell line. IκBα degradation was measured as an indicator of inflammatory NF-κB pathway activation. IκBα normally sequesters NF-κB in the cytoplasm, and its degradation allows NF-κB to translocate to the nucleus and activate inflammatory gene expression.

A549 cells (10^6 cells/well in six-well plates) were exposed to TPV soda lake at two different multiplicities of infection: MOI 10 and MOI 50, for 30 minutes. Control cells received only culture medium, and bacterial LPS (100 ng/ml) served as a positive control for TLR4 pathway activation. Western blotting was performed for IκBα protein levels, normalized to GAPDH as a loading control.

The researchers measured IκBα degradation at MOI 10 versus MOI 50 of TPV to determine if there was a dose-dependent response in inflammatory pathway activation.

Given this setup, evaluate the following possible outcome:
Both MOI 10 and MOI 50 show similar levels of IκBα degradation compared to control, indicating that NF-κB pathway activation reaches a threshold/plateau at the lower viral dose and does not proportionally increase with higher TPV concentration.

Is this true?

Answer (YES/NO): NO